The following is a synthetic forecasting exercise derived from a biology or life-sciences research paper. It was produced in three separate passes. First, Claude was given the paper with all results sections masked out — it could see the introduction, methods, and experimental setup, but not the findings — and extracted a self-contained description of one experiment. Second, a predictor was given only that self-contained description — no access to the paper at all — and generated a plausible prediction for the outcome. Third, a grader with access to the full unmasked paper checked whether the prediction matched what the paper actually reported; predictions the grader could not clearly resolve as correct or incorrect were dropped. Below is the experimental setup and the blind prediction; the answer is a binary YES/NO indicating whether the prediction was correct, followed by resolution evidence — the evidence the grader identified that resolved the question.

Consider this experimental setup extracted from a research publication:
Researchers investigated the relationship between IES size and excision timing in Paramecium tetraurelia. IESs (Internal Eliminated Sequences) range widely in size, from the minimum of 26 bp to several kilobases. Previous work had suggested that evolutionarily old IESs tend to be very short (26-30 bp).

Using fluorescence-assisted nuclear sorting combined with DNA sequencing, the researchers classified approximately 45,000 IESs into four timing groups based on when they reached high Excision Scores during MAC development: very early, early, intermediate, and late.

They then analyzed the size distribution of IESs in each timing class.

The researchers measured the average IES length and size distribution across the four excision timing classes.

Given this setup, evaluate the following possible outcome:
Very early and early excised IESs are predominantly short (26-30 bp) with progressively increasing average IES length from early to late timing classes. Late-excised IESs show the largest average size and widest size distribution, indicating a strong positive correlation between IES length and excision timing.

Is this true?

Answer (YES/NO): YES